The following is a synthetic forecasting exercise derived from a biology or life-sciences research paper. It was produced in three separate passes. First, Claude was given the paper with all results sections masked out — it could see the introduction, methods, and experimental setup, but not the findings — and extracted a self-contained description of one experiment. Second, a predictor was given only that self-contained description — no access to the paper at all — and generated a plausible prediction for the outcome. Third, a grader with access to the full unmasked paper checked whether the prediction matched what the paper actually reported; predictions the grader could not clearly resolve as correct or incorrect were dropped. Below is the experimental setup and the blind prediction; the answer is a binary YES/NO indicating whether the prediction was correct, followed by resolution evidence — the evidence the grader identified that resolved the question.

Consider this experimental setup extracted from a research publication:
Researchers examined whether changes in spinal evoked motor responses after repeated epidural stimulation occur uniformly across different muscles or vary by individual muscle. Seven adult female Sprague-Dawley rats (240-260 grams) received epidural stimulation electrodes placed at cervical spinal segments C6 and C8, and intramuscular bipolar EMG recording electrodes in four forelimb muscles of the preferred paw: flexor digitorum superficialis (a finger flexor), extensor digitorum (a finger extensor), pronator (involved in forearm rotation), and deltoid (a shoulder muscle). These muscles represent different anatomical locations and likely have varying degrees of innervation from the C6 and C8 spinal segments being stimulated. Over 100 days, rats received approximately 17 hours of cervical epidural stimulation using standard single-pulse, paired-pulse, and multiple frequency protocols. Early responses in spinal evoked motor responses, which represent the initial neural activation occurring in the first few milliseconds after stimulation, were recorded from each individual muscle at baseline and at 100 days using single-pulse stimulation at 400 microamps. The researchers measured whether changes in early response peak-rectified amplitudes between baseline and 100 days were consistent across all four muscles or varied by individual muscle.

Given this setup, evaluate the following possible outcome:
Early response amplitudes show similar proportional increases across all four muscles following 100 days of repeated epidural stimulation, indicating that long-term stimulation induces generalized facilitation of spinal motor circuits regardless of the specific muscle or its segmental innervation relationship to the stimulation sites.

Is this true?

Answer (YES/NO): NO